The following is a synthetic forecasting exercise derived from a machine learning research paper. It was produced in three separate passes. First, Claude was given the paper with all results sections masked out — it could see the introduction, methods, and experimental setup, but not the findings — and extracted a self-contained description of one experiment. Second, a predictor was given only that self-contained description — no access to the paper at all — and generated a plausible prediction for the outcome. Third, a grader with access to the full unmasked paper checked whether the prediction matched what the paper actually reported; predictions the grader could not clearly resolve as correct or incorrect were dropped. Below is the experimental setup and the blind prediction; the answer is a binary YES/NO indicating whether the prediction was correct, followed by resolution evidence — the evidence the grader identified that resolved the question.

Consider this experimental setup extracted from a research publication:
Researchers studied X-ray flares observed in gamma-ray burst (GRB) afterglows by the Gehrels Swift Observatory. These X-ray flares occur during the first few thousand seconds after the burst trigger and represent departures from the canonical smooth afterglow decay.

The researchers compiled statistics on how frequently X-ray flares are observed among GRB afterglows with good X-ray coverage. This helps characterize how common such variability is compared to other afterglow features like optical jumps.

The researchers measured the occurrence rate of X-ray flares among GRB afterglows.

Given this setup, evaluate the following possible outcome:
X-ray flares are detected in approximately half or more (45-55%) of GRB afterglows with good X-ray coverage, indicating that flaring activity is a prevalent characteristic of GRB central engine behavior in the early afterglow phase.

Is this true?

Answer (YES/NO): YES